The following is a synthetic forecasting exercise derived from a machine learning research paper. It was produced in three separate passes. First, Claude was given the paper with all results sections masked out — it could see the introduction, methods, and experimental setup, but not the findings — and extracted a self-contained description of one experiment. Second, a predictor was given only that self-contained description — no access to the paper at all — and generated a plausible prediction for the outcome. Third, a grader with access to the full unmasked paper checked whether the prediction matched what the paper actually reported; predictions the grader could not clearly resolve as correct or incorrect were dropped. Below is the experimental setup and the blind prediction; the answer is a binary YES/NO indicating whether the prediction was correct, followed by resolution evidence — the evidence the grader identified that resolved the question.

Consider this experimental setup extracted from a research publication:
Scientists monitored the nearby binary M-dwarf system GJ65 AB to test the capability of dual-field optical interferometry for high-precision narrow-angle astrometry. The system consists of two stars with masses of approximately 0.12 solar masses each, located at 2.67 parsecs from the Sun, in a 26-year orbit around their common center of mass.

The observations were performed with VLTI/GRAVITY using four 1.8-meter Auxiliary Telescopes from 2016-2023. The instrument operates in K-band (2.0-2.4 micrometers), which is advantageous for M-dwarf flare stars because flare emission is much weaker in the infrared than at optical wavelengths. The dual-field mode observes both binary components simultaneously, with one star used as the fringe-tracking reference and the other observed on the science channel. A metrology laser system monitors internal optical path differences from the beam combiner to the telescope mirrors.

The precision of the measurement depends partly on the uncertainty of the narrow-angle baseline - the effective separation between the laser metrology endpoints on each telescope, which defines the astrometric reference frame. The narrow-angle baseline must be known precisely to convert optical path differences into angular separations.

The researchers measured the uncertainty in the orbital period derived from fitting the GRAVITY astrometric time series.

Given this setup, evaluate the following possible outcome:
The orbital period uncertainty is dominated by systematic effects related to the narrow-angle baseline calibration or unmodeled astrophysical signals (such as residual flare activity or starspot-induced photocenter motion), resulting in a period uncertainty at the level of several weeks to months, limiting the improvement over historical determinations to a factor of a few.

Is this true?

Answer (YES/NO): NO